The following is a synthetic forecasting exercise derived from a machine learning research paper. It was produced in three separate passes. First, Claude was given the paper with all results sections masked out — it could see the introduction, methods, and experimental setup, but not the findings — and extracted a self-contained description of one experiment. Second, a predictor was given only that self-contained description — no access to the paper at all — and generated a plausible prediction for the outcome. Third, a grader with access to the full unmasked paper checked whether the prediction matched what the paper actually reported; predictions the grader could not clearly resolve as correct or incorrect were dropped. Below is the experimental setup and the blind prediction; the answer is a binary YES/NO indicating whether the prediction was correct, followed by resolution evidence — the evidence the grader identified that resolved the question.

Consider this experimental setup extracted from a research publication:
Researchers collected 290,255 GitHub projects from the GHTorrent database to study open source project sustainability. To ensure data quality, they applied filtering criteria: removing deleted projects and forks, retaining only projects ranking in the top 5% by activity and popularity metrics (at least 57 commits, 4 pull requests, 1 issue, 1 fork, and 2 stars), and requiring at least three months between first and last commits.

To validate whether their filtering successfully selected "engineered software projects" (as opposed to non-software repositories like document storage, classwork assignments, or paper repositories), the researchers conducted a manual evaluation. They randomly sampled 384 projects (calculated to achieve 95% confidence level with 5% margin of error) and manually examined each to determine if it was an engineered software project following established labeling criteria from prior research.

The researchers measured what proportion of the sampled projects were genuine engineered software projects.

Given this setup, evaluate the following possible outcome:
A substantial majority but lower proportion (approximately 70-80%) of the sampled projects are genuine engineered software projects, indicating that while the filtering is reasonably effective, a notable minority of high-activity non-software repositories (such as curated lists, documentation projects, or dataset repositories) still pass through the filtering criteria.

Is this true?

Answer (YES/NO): NO